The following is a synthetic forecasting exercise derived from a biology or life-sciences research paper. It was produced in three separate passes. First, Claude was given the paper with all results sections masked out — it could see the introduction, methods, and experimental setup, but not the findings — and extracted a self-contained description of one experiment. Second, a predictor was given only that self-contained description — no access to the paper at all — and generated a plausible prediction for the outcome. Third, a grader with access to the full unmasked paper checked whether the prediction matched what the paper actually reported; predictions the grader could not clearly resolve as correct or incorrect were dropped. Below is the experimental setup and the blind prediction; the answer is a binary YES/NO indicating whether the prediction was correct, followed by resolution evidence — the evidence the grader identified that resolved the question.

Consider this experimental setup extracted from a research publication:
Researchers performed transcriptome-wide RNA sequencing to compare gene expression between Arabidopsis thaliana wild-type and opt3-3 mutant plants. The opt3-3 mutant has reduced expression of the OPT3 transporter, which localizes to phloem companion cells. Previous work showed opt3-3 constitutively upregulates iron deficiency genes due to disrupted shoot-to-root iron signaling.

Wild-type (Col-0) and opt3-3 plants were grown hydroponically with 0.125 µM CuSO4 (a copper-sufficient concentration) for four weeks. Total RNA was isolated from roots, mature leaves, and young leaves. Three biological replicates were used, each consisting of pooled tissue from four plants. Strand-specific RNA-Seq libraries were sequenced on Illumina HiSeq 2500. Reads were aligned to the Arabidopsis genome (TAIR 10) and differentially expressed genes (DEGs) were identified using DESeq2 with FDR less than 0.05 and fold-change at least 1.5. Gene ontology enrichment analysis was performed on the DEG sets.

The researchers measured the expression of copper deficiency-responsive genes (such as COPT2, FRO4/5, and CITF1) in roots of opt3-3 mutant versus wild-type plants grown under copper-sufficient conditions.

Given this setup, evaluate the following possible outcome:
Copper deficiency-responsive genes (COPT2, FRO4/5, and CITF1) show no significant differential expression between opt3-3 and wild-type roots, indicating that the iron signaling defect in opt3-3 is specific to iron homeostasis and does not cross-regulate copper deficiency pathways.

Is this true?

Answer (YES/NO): NO